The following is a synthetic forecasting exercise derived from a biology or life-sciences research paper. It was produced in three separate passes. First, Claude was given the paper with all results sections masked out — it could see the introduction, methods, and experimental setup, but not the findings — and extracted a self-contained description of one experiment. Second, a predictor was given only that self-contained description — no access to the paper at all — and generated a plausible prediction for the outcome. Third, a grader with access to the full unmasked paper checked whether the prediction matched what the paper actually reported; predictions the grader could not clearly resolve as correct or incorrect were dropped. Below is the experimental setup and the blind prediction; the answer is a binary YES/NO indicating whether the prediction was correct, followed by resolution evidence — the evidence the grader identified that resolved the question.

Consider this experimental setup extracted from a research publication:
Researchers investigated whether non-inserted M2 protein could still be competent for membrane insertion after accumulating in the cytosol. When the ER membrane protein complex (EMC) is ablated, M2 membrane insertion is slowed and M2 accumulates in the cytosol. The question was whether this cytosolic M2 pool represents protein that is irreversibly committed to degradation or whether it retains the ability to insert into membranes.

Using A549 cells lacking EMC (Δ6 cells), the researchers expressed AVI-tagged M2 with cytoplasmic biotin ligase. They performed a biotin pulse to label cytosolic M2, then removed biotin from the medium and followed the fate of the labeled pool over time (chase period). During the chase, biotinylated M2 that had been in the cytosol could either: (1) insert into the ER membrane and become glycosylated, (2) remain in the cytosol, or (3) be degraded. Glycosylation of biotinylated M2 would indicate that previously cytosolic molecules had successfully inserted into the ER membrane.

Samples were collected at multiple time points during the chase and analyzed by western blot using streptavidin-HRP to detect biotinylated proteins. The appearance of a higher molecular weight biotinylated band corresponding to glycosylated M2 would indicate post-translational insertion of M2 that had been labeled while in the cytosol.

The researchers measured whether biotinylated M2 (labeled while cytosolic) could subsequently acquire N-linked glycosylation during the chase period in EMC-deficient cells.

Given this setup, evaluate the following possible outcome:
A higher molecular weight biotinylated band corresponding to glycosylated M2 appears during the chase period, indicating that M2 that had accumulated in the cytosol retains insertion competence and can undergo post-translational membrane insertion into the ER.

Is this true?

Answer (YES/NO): YES